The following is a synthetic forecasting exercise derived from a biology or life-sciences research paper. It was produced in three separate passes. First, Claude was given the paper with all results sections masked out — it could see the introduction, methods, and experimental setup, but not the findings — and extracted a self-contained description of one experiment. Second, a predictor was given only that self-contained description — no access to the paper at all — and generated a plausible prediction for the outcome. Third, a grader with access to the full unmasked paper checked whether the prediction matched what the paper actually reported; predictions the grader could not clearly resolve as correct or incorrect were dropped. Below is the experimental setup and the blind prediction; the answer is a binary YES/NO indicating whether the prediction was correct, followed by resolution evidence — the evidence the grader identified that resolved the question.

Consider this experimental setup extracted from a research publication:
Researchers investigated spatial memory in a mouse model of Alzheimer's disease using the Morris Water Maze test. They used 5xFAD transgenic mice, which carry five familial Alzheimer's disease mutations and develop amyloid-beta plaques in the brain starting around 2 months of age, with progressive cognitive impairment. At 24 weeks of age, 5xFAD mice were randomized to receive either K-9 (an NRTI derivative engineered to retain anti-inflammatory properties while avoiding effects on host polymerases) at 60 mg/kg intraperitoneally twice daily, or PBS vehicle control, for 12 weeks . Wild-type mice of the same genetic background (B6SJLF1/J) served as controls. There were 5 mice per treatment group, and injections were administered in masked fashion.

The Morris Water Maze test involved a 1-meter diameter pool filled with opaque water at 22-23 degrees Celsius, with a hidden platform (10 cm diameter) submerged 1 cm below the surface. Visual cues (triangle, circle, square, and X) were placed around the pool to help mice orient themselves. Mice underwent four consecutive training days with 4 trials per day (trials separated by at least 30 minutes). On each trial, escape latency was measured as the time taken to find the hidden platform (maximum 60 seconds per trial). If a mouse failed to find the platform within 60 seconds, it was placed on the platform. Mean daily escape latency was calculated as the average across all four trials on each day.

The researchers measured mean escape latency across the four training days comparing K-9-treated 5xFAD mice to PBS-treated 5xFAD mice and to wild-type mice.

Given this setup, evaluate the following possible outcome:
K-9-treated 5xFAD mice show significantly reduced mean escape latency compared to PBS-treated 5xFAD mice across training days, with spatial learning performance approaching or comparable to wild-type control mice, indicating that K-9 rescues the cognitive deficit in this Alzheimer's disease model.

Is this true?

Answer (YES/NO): YES